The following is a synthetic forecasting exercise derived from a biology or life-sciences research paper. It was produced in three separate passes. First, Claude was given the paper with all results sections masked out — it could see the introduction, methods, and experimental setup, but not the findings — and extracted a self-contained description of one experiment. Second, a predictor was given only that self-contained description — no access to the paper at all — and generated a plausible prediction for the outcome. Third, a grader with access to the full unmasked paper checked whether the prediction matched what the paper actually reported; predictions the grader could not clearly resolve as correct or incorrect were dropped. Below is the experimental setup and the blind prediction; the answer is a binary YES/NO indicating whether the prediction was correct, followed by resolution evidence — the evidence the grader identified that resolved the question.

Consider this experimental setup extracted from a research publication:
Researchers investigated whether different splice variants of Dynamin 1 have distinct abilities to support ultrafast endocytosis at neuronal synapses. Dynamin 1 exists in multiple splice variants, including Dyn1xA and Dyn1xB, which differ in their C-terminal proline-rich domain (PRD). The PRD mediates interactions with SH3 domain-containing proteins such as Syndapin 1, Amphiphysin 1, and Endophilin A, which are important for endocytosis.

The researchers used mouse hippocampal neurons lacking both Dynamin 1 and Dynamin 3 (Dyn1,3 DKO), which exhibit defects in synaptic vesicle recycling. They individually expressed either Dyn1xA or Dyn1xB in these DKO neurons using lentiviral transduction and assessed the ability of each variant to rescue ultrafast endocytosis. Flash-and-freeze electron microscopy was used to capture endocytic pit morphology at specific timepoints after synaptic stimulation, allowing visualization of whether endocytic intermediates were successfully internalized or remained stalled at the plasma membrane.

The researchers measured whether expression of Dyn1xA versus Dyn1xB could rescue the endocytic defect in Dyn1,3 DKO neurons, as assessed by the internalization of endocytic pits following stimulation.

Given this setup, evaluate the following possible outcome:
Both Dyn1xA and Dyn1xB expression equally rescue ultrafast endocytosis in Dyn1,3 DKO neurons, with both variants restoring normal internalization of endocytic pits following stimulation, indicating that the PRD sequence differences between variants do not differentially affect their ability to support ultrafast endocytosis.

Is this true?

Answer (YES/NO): NO